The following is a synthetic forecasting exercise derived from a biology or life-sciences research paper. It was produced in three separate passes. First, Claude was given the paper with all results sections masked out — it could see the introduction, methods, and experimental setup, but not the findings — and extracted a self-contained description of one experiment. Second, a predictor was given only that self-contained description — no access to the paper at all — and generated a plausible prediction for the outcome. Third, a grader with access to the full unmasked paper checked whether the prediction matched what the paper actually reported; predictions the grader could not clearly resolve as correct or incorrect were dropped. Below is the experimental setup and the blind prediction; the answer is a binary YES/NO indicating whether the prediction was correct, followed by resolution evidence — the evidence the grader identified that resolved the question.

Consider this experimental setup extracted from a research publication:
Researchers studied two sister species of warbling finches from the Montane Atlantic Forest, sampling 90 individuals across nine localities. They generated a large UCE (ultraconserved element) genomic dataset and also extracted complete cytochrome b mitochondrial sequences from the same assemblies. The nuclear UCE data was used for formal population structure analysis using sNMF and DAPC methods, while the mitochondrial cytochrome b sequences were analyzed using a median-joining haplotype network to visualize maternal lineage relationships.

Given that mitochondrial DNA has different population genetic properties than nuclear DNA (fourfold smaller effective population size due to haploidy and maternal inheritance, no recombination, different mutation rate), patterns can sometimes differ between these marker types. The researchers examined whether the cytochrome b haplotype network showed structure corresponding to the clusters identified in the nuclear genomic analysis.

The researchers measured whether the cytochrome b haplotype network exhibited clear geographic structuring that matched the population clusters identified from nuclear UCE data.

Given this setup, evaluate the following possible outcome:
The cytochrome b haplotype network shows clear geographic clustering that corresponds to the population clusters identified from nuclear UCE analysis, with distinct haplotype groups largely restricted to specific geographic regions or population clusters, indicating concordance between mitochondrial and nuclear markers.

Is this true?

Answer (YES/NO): NO